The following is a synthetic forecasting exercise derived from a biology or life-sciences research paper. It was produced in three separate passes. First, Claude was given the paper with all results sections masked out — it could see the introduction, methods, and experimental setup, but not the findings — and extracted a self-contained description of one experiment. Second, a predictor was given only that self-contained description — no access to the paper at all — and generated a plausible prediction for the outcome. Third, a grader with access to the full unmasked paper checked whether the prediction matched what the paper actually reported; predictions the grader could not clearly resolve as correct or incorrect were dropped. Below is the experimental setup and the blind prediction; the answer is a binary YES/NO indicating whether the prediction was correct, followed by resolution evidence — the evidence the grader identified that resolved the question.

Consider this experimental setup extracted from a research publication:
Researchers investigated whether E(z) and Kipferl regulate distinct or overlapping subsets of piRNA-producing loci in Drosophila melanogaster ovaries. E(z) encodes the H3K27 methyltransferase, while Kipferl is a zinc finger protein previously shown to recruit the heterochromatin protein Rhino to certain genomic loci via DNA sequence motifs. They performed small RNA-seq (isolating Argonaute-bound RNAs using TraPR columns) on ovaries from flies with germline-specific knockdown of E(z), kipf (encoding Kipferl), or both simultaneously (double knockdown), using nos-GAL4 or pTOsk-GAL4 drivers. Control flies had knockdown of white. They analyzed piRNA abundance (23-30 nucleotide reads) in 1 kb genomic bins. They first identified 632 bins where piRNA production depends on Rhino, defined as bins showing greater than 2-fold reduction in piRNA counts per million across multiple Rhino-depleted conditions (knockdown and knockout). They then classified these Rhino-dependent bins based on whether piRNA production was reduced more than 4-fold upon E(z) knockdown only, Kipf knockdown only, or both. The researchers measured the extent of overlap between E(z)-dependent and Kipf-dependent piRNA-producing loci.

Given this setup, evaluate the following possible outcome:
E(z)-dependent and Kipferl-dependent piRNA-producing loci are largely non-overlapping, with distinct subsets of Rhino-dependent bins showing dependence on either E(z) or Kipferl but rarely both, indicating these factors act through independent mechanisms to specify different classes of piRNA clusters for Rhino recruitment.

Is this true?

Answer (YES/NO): YES